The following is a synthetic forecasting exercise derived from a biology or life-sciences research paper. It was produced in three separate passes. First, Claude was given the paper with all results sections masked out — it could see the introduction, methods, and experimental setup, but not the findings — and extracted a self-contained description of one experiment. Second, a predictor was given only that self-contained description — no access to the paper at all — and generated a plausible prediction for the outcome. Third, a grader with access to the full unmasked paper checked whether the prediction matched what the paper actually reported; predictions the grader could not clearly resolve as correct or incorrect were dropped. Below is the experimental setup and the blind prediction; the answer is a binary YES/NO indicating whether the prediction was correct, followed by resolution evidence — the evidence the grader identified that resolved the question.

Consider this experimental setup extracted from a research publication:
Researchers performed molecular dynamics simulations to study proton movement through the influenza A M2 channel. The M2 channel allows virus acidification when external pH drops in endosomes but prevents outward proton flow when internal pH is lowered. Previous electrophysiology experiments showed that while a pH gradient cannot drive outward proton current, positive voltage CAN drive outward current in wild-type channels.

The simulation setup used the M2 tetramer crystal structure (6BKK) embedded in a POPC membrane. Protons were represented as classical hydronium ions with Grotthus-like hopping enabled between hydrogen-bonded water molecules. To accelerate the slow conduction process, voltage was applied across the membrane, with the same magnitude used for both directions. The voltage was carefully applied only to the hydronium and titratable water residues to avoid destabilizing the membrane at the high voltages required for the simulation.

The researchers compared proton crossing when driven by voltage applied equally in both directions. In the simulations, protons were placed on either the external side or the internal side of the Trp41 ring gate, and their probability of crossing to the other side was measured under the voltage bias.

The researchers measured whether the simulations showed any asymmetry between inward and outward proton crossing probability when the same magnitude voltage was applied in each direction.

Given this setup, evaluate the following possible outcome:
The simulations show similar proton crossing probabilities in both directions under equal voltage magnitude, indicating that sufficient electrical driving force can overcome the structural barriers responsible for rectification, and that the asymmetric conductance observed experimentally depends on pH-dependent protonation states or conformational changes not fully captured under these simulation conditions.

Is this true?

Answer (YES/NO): NO